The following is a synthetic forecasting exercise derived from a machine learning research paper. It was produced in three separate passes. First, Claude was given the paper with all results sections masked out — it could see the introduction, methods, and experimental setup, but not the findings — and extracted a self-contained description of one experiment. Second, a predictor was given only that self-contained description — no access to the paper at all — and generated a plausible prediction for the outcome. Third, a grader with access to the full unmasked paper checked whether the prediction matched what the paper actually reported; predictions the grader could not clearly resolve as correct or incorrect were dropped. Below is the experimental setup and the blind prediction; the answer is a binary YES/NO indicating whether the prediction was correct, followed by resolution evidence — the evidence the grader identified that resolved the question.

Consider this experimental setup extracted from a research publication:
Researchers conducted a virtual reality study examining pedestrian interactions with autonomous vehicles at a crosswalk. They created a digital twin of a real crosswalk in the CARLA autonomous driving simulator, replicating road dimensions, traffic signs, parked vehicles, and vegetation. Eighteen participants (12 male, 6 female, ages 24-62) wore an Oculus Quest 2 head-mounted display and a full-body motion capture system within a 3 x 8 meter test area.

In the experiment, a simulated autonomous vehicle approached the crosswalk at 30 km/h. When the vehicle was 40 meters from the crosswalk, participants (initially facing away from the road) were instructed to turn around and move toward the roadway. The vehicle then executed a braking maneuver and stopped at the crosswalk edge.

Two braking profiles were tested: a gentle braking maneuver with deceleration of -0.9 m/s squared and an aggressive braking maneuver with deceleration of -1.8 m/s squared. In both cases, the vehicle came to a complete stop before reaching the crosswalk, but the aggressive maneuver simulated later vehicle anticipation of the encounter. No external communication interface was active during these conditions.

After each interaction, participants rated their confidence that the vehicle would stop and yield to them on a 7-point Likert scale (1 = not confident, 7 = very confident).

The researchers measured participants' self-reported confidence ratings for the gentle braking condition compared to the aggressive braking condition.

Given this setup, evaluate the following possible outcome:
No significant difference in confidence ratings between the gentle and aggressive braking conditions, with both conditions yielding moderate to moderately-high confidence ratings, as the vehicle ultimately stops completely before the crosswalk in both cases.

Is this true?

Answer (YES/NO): YES